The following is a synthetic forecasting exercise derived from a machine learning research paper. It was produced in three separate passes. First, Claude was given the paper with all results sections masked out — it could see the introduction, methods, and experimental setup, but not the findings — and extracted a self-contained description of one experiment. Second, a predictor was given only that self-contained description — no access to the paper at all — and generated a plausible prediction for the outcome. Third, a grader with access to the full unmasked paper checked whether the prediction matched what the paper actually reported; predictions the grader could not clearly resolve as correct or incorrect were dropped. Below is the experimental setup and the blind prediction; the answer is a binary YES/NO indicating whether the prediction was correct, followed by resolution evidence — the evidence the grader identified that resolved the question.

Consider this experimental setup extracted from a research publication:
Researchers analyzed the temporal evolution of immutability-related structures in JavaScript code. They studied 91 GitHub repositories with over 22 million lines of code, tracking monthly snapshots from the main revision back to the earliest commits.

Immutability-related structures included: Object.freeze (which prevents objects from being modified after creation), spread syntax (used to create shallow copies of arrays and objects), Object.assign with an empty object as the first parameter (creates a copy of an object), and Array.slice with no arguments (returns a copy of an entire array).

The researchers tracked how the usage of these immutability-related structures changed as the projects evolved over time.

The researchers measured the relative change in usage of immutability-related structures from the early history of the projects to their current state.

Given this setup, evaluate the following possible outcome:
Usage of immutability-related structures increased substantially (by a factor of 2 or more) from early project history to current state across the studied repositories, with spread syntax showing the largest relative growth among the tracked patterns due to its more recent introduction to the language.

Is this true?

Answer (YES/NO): NO